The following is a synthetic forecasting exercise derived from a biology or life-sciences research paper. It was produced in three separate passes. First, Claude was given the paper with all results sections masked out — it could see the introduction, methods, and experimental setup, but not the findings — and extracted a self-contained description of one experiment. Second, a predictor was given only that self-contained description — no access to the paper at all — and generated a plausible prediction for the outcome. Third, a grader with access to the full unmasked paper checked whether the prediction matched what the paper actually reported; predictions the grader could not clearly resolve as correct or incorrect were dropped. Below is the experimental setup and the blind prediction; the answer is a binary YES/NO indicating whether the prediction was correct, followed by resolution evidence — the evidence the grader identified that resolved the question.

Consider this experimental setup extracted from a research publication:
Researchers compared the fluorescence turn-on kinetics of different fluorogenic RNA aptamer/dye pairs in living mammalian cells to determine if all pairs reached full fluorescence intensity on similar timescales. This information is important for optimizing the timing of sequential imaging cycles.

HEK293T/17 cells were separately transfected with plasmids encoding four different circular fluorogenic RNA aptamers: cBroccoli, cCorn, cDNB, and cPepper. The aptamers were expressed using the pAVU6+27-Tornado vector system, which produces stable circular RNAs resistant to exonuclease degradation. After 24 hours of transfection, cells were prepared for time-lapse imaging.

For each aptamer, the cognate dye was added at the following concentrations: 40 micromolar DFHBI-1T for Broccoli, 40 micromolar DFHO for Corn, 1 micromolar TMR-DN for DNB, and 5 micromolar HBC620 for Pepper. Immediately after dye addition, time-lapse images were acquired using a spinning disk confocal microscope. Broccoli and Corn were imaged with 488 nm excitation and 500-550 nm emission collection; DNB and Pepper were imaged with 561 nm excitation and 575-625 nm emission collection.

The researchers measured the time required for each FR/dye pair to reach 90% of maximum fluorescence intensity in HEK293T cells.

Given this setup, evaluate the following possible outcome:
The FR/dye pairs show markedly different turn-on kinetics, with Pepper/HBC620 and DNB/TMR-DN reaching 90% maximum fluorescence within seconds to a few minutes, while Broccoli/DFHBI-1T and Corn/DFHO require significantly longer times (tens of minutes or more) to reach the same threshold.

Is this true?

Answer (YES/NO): NO